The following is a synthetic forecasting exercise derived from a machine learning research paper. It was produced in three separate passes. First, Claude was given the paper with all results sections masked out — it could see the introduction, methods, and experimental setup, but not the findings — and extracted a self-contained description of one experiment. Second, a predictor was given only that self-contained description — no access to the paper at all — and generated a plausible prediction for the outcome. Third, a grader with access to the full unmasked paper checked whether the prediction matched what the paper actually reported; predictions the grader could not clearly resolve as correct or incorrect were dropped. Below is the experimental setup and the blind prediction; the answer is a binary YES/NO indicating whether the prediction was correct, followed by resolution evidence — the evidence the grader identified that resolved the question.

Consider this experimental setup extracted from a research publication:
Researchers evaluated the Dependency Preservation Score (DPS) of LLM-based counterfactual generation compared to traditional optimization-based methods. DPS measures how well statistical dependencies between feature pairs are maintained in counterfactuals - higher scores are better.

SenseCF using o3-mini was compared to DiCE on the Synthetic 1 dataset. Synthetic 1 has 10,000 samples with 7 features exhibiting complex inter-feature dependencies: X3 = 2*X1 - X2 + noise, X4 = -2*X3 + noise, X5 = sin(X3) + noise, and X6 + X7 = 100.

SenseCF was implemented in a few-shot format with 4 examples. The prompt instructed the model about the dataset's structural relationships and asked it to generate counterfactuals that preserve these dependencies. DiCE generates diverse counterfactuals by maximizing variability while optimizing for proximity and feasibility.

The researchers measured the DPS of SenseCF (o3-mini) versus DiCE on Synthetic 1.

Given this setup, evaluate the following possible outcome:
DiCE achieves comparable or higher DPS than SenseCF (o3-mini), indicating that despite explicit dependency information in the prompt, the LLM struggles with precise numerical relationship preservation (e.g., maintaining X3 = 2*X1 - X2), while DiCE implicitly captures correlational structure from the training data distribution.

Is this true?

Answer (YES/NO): NO